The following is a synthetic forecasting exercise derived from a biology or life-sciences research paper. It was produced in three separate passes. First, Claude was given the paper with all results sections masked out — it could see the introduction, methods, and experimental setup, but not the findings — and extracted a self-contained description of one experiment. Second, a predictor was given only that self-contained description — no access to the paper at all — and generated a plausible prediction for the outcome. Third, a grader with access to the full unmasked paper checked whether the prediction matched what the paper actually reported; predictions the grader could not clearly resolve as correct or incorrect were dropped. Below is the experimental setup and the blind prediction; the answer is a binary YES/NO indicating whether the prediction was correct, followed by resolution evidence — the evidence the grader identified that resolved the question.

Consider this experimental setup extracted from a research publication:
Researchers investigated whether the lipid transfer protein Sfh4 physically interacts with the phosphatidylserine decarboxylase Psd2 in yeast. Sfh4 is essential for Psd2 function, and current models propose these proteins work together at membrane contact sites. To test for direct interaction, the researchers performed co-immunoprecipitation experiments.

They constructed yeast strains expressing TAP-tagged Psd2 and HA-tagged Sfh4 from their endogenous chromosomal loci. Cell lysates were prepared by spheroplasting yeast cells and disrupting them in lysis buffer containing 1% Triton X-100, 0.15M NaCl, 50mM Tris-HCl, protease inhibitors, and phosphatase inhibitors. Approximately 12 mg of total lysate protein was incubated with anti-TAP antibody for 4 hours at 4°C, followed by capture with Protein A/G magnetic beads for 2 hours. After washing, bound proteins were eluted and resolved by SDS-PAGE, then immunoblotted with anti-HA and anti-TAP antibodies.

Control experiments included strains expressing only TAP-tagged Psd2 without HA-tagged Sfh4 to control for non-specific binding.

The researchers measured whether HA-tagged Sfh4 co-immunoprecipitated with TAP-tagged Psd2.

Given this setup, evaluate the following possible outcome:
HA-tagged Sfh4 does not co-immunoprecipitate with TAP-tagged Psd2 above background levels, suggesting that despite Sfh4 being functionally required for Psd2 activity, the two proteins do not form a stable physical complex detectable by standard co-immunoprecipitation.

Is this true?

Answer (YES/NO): NO